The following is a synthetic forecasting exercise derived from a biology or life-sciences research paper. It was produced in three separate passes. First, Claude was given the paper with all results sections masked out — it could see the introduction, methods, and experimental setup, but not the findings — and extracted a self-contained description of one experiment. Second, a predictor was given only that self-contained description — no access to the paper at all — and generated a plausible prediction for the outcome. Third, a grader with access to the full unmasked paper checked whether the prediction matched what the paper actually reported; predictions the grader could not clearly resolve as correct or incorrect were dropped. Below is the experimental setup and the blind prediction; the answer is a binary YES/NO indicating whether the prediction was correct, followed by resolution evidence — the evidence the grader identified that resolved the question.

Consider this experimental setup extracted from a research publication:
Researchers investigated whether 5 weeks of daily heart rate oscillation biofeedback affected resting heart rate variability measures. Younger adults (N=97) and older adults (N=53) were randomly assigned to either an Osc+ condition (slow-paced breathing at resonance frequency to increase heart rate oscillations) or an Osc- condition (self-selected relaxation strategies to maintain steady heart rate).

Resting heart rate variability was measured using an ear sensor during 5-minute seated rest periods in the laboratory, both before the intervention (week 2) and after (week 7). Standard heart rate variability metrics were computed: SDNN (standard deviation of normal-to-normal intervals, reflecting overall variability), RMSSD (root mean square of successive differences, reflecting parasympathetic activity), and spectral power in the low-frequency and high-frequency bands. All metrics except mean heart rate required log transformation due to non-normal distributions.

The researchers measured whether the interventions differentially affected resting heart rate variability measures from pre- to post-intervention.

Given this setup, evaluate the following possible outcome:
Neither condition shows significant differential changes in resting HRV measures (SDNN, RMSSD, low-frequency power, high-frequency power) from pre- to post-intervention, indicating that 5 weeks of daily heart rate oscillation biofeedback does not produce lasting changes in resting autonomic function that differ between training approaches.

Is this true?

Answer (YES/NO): NO